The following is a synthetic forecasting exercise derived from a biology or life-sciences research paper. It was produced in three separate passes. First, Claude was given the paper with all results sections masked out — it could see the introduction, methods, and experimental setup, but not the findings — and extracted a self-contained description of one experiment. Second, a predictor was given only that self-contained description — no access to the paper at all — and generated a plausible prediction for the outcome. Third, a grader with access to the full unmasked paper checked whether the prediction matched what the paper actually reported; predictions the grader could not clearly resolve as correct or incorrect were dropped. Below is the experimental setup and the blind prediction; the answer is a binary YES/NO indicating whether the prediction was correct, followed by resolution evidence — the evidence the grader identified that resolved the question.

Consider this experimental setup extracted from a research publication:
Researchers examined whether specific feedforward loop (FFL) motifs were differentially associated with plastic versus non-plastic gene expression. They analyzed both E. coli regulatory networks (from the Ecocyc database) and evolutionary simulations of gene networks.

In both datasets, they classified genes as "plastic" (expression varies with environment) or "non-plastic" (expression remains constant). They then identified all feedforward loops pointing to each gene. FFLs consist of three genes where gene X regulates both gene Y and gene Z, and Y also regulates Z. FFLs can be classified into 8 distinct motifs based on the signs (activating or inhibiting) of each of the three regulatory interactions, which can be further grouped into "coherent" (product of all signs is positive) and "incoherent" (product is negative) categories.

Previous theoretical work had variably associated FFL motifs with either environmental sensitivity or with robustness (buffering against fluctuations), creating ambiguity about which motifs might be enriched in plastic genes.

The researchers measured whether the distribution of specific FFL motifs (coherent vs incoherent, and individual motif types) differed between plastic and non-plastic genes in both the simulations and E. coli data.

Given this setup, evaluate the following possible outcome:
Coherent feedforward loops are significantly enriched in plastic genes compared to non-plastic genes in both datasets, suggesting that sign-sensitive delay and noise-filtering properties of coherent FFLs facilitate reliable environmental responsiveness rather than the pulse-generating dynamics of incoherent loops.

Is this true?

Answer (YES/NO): NO